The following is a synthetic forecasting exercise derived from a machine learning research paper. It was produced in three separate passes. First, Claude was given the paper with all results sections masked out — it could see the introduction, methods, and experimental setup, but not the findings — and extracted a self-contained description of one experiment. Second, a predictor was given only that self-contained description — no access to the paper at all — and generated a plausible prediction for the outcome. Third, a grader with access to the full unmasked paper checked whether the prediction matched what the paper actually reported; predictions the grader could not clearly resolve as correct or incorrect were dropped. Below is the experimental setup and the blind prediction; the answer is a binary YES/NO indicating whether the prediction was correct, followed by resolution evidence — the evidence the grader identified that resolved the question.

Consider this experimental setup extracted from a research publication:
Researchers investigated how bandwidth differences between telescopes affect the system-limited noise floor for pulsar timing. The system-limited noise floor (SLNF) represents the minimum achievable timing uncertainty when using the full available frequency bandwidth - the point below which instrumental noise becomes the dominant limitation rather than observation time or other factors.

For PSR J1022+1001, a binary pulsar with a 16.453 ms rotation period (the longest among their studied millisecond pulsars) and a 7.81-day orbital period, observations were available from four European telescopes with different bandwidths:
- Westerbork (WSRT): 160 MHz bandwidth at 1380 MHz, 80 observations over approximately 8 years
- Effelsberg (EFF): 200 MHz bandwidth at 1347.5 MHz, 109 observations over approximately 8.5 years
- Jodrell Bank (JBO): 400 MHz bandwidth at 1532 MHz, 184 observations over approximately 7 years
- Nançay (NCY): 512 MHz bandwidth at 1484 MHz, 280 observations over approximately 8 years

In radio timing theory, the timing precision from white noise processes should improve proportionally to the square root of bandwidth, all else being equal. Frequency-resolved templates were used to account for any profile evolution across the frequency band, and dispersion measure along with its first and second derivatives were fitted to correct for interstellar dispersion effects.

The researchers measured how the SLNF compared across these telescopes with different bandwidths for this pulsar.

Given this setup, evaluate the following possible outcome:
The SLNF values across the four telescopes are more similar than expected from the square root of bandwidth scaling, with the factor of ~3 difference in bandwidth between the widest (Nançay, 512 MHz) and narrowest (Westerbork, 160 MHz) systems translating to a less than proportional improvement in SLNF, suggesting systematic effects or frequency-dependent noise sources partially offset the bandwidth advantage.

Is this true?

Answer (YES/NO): NO